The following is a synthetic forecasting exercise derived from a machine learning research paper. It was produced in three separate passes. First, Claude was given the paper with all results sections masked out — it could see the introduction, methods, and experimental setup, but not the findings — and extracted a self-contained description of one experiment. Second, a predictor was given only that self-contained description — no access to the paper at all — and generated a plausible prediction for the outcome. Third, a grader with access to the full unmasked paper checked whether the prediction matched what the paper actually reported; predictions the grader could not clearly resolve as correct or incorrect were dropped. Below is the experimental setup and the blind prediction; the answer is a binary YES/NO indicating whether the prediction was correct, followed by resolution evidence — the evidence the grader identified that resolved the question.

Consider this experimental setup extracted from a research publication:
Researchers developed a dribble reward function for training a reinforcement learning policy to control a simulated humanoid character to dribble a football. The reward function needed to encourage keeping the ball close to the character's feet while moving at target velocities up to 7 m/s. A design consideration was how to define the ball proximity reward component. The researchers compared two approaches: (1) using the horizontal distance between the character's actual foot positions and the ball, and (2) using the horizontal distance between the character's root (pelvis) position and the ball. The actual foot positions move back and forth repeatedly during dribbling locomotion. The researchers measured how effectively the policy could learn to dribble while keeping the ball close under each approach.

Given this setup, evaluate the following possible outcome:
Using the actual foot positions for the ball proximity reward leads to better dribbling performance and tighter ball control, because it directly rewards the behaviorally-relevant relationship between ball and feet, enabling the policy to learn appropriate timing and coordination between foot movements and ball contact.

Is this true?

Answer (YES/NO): NO